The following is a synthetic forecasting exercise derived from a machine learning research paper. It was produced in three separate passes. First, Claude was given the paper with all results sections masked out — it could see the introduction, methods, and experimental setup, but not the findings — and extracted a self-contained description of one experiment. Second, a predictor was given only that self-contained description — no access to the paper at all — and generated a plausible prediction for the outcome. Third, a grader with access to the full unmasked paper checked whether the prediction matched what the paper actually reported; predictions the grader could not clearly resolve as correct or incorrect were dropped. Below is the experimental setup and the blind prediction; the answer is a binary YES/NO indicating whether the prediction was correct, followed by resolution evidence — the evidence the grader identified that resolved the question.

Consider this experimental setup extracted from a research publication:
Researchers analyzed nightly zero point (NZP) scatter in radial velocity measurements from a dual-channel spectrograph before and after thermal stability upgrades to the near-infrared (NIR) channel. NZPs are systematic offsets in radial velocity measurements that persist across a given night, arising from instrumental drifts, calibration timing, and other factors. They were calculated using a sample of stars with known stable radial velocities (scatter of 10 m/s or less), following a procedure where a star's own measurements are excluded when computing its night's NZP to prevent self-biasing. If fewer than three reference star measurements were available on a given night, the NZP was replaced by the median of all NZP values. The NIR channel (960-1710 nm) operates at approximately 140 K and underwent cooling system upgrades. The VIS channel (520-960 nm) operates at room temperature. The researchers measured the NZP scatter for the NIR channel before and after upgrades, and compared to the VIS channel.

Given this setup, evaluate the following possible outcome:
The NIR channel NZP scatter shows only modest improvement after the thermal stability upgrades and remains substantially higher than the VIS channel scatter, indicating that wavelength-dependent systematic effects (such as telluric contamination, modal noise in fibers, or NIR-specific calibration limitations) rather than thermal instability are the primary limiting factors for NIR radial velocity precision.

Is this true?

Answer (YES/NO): NO